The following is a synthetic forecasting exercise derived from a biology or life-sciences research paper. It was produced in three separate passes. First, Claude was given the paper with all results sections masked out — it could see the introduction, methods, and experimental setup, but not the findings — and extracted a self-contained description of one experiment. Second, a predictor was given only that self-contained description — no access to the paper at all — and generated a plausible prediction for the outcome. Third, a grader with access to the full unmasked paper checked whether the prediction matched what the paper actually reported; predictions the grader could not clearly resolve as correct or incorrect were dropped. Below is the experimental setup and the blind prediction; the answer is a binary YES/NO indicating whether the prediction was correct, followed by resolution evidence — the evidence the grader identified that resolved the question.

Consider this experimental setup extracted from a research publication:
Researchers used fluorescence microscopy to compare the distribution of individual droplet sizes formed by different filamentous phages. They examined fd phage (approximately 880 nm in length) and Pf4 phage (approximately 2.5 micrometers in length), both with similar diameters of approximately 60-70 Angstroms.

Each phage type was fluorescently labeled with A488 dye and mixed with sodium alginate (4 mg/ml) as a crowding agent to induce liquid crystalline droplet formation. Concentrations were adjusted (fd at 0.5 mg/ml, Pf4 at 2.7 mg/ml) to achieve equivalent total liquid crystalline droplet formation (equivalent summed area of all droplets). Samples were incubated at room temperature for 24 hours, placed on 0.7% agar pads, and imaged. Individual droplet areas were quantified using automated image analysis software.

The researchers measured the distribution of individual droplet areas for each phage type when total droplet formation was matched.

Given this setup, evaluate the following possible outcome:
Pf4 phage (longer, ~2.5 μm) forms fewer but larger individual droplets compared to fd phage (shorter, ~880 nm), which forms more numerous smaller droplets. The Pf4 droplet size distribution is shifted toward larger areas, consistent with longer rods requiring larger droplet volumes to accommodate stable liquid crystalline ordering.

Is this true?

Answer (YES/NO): NO